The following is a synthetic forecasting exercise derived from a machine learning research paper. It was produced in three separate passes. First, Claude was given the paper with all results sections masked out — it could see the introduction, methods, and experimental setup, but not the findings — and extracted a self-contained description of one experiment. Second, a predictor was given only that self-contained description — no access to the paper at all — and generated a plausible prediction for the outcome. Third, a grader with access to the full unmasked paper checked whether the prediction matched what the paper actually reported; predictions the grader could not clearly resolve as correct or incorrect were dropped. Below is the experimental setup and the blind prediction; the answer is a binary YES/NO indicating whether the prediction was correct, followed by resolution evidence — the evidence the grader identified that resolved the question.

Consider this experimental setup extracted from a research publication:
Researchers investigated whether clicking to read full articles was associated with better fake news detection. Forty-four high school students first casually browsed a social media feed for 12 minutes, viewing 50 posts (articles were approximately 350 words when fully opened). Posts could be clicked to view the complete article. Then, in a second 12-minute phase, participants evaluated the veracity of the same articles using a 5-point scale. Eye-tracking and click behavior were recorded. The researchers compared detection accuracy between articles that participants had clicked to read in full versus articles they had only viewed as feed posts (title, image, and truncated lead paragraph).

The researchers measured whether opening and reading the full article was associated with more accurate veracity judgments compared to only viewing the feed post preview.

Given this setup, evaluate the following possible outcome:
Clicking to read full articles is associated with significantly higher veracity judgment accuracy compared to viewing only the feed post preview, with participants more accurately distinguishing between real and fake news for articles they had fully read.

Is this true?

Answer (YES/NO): YES